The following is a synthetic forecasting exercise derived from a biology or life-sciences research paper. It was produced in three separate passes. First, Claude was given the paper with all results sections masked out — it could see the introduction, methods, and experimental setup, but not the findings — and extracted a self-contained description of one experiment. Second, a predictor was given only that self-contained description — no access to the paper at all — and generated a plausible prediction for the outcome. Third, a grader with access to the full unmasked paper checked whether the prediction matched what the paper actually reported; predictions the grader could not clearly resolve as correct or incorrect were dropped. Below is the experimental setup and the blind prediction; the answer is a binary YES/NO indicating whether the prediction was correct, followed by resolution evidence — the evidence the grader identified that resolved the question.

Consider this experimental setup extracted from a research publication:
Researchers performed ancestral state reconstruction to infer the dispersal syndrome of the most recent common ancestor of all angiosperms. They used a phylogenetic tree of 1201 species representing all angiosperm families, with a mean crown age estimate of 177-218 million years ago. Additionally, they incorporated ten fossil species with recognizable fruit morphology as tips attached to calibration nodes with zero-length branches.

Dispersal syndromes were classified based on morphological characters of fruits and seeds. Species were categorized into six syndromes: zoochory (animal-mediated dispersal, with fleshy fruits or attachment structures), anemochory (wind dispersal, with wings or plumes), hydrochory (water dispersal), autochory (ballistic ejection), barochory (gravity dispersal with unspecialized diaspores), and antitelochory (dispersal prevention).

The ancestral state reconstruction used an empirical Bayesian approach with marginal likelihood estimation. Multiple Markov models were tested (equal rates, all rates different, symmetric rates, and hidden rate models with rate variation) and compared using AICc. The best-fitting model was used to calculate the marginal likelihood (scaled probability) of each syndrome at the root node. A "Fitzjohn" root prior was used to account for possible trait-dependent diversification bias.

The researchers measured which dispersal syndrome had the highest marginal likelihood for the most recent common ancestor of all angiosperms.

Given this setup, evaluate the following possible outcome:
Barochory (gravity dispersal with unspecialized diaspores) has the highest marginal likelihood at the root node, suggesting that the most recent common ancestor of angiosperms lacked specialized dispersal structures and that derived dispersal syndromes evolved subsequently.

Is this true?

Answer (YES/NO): NO